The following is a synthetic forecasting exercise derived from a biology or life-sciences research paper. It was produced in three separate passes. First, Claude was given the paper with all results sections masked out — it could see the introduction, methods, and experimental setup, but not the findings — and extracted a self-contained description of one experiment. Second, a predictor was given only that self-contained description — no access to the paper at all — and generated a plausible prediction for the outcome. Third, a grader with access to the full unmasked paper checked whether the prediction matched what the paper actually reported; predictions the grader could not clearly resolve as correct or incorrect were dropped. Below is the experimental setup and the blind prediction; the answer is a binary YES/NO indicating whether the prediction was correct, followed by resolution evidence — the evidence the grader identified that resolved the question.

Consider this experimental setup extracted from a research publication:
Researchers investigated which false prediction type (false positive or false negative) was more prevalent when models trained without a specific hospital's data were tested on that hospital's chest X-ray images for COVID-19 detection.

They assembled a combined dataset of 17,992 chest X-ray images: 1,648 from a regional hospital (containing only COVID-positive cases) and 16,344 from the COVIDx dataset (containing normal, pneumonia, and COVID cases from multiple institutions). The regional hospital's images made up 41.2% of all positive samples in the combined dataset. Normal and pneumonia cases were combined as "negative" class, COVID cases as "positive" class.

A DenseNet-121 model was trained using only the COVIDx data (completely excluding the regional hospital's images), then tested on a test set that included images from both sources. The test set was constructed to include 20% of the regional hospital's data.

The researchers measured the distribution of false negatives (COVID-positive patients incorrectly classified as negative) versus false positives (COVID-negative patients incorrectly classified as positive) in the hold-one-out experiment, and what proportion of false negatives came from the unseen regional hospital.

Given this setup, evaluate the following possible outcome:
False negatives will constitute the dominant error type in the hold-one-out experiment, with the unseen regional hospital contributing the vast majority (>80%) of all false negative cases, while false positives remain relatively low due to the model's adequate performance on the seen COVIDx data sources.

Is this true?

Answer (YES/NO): YES